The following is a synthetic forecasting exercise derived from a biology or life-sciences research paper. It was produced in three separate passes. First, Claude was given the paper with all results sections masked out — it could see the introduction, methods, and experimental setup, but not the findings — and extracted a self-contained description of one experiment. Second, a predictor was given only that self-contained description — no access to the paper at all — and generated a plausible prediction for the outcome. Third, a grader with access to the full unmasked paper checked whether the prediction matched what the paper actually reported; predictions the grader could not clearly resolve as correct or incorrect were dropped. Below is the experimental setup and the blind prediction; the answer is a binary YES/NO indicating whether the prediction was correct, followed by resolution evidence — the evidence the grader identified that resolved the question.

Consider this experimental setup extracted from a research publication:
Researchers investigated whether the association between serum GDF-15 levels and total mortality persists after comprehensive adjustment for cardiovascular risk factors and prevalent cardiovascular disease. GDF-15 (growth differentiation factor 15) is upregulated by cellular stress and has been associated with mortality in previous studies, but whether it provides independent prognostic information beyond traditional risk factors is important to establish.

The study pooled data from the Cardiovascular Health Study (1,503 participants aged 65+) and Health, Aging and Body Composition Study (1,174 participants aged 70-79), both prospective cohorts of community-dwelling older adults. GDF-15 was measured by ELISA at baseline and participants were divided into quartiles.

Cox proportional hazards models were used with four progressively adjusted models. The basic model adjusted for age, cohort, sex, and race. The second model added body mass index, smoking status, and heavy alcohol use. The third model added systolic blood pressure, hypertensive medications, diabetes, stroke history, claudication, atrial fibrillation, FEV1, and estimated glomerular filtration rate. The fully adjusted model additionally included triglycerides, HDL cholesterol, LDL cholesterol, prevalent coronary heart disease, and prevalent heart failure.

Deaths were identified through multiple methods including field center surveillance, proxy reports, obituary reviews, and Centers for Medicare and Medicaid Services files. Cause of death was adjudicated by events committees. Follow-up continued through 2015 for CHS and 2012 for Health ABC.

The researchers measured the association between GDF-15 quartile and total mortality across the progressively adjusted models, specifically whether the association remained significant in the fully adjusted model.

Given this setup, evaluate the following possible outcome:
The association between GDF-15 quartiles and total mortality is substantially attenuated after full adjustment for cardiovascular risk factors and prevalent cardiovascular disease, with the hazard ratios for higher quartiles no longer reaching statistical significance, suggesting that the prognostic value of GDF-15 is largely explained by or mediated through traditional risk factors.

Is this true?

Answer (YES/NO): NO